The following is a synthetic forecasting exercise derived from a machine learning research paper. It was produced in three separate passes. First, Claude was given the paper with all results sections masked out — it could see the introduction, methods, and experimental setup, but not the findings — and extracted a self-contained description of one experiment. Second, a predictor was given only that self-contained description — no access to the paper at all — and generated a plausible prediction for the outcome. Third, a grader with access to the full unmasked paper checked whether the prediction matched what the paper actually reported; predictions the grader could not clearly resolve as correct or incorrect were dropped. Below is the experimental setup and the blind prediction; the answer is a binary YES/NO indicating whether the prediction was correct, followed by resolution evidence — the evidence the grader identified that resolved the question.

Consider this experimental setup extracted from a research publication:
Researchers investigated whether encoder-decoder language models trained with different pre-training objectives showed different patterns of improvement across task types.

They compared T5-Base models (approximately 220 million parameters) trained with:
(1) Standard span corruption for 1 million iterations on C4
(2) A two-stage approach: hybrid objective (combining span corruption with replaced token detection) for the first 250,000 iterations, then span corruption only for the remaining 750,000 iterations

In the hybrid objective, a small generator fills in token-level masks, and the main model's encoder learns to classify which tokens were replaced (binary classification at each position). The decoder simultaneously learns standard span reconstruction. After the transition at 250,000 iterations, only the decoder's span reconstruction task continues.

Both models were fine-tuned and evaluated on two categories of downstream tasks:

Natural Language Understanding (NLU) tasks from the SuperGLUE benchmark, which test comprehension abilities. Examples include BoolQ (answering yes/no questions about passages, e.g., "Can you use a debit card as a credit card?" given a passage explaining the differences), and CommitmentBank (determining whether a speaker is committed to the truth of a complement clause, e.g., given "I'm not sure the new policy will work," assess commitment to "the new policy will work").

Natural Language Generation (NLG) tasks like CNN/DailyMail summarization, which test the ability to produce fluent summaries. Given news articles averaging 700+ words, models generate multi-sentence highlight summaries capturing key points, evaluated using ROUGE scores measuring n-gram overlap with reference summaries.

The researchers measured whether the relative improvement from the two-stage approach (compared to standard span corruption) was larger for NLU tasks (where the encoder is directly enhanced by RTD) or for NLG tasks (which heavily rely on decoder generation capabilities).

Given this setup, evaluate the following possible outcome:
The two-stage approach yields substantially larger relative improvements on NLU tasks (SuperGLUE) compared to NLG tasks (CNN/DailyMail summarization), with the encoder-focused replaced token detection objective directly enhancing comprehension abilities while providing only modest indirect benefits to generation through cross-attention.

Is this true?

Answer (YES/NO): NO